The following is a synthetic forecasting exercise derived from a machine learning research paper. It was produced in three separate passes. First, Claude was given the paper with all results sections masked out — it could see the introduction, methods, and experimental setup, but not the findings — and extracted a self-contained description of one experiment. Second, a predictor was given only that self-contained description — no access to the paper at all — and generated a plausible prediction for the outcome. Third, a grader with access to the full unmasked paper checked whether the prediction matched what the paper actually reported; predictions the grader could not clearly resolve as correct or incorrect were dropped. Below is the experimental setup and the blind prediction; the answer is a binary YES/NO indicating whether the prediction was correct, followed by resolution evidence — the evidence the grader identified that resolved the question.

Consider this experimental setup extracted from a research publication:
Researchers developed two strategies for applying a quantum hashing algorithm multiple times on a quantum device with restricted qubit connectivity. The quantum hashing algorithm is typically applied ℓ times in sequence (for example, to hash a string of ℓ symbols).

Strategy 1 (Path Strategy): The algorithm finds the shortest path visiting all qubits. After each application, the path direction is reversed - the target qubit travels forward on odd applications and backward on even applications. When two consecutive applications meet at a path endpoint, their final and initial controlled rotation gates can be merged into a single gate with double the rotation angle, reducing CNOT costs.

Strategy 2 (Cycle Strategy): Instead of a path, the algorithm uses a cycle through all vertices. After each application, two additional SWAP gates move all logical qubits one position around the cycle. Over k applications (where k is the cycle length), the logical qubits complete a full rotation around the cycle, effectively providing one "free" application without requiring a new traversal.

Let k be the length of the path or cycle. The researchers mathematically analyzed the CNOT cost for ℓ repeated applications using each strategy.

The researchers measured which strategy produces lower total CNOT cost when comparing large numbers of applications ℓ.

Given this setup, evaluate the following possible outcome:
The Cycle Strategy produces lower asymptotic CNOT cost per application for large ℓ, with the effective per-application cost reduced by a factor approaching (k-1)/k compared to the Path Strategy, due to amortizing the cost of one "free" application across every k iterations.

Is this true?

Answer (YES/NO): NO